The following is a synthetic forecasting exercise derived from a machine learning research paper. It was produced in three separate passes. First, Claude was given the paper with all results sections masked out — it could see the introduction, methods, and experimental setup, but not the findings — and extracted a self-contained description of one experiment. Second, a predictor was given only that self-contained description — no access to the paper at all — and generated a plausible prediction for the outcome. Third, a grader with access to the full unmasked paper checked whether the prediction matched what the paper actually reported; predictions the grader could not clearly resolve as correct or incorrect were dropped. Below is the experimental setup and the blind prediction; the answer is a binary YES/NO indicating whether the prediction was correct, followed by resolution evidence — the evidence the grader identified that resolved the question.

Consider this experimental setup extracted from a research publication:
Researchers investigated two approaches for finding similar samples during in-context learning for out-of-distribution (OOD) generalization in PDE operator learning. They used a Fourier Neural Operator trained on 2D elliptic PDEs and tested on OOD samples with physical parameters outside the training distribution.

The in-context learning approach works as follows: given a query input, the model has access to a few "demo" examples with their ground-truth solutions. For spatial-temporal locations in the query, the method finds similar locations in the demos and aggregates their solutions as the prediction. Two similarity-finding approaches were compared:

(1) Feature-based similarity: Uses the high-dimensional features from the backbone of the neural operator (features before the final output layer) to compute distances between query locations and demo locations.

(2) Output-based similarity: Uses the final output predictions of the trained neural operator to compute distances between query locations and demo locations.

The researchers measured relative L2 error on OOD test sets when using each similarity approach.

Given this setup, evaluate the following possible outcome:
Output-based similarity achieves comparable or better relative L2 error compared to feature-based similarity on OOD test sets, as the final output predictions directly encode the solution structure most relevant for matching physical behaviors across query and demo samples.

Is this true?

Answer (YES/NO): YES